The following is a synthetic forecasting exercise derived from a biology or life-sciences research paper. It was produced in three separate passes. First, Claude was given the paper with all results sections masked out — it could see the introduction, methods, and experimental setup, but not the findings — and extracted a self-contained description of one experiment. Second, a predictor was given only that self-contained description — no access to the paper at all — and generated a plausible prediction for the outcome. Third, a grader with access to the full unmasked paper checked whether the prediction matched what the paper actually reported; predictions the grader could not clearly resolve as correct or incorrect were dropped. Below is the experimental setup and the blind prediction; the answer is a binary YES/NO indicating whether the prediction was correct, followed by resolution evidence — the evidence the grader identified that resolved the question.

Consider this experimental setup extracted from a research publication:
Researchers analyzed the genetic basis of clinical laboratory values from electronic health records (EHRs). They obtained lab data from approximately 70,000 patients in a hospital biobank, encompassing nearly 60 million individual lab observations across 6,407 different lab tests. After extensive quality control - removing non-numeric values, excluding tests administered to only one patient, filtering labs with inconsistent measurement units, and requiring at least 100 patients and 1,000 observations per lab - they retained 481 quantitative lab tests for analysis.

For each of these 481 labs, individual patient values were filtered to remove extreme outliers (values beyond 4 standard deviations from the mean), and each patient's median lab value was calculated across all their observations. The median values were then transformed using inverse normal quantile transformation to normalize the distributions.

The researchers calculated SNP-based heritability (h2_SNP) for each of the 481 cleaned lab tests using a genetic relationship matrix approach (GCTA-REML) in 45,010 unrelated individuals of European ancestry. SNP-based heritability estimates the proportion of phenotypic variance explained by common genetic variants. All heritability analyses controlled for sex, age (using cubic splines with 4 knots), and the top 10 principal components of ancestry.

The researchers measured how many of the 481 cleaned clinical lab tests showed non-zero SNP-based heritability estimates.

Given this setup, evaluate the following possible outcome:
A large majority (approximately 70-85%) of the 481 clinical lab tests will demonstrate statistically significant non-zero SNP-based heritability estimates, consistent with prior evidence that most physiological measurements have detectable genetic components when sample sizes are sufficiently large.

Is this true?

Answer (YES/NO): NO